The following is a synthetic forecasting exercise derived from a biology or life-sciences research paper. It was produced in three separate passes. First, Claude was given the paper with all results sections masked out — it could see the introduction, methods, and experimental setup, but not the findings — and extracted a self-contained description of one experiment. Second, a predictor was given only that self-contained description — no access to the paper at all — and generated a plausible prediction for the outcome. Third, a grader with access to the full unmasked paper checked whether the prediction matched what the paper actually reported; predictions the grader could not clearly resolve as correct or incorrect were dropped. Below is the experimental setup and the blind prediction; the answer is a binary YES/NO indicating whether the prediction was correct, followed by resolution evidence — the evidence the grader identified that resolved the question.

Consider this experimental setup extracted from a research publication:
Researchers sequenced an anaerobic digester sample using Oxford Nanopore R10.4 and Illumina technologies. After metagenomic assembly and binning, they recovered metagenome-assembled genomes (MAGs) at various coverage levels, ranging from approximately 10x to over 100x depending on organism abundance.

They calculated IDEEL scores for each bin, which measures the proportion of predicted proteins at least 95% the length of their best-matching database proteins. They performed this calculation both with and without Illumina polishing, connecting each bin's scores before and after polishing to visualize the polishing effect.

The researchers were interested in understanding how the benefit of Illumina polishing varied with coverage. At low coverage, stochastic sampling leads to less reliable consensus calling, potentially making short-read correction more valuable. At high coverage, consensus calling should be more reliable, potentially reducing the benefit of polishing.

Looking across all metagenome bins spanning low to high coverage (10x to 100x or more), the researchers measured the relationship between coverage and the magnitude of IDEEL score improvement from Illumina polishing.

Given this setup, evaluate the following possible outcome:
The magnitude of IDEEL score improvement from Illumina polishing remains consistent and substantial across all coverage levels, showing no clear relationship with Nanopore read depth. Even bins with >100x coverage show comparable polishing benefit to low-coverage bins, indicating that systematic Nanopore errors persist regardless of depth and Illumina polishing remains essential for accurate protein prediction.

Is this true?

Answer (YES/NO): NO